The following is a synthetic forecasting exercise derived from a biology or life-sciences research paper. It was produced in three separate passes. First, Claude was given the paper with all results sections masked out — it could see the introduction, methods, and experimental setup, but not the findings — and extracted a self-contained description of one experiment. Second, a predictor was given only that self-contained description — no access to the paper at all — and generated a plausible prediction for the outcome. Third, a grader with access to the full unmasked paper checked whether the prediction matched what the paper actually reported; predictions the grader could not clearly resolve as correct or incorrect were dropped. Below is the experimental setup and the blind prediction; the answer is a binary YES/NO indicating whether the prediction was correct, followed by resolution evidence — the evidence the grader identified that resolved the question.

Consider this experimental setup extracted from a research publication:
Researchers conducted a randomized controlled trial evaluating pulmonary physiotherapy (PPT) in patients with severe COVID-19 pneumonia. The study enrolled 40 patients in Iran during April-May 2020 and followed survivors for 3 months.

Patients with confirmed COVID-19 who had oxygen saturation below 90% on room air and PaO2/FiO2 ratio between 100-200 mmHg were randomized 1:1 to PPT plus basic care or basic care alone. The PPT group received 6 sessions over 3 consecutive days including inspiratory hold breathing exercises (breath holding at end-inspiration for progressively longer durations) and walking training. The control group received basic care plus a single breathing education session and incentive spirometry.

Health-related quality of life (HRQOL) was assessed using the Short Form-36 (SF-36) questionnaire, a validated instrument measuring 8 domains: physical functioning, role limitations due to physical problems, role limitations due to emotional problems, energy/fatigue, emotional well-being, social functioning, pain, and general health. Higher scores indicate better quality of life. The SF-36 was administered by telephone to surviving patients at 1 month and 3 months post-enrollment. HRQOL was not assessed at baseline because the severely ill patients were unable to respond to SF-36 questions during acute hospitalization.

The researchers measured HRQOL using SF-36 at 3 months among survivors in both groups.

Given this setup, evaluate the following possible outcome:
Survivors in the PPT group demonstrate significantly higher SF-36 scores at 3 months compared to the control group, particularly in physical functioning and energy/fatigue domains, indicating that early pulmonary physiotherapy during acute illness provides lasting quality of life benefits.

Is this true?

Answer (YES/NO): NO